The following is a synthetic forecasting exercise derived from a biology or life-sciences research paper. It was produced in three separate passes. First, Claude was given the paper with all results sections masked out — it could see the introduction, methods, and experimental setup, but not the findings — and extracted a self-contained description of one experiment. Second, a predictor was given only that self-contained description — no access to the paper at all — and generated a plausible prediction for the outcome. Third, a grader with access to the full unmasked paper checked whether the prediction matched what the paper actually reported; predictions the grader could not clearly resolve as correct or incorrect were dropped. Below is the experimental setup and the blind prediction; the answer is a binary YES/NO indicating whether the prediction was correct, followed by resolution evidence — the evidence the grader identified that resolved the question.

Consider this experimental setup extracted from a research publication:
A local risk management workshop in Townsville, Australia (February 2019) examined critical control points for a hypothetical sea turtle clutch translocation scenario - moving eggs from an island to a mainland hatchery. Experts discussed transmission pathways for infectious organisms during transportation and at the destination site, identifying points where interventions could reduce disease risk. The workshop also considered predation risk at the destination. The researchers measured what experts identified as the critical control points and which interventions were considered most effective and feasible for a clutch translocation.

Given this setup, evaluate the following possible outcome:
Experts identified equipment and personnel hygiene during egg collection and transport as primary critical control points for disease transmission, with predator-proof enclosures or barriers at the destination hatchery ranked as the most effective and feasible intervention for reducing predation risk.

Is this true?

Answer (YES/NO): NO